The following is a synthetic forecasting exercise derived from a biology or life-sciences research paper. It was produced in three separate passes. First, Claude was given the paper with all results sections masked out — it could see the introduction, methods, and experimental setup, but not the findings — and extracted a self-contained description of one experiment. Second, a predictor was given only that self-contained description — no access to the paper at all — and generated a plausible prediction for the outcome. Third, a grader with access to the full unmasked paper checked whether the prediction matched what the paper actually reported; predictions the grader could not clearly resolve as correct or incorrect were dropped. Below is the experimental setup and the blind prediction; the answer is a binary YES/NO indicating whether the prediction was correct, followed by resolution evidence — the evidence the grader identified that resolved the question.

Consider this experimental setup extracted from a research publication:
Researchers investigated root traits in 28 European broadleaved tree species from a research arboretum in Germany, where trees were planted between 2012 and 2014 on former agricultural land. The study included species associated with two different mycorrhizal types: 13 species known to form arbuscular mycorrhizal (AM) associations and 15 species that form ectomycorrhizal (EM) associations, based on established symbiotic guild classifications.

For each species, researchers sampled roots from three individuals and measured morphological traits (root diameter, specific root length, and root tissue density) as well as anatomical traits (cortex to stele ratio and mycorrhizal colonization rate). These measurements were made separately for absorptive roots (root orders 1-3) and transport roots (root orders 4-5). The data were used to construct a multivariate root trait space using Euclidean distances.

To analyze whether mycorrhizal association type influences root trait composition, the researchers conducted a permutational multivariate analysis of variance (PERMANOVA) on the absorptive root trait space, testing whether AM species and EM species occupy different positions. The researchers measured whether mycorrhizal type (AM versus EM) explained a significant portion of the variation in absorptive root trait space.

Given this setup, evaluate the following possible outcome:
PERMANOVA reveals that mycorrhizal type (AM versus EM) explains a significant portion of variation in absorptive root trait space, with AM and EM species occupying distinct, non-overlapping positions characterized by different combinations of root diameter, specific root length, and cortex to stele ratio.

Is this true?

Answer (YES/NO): NO